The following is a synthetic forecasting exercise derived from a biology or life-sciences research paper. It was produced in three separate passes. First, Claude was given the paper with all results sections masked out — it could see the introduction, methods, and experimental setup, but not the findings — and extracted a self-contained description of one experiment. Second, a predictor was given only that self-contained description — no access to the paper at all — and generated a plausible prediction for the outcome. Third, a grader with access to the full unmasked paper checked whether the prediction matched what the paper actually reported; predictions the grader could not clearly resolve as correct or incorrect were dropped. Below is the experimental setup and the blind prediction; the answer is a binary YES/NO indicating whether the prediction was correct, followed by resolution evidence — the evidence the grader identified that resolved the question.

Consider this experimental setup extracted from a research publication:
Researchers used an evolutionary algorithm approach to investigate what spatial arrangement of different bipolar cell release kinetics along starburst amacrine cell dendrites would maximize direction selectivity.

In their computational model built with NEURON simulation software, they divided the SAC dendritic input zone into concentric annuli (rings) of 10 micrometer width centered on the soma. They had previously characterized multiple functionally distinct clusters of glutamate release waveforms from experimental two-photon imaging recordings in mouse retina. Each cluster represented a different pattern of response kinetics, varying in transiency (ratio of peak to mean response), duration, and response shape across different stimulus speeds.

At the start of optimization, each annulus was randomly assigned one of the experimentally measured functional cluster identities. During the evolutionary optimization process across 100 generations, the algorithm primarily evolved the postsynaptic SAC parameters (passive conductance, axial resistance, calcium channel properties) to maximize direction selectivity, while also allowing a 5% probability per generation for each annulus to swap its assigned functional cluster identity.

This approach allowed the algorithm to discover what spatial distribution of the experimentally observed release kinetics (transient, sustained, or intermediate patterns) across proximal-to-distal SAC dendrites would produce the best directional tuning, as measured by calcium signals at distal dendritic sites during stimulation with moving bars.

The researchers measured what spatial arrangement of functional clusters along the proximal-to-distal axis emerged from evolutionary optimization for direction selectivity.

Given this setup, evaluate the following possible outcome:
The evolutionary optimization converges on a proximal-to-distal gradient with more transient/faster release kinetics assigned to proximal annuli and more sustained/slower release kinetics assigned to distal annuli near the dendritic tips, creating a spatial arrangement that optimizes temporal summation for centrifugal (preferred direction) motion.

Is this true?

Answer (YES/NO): NO